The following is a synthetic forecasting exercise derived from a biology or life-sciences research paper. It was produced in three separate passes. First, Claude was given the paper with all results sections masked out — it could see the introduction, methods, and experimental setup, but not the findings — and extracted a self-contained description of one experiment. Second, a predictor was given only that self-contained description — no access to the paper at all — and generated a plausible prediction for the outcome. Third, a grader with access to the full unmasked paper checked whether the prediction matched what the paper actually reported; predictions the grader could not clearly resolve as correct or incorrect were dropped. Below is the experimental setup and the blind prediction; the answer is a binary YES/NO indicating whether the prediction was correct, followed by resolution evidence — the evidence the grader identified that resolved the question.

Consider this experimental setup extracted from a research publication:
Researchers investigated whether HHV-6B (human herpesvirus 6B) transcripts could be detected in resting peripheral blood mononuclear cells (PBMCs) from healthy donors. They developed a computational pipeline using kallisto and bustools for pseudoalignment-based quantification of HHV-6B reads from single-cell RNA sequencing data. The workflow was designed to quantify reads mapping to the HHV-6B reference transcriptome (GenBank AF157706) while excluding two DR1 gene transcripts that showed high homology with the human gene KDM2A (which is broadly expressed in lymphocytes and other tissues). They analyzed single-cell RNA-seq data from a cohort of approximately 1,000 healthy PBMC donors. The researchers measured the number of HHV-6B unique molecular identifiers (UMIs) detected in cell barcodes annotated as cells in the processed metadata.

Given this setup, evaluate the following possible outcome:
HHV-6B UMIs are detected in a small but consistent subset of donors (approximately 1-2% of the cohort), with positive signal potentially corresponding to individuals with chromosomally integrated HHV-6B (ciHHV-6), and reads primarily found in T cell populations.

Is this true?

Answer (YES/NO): NO